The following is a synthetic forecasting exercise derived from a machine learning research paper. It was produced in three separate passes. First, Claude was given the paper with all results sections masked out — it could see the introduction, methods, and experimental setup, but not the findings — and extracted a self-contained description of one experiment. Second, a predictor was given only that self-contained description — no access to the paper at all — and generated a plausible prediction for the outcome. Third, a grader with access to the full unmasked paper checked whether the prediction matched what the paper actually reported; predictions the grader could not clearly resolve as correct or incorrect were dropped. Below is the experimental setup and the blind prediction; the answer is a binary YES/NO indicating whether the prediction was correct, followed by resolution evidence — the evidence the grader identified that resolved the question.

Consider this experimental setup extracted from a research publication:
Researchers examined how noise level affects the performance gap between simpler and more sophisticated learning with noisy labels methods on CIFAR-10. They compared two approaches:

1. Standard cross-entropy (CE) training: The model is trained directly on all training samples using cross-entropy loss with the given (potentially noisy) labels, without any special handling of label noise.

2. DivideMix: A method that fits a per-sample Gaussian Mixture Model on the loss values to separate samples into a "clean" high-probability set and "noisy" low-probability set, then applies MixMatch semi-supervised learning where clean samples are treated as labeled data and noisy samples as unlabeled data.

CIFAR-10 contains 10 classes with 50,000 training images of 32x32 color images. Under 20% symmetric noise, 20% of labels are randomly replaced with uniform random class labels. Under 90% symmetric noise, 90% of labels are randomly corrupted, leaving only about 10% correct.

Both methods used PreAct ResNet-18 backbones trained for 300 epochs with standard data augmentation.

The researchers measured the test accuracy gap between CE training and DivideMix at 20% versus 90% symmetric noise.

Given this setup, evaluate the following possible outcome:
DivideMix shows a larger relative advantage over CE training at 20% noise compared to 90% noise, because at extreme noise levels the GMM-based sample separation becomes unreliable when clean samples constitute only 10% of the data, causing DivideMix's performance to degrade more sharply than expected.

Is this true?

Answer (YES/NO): NO